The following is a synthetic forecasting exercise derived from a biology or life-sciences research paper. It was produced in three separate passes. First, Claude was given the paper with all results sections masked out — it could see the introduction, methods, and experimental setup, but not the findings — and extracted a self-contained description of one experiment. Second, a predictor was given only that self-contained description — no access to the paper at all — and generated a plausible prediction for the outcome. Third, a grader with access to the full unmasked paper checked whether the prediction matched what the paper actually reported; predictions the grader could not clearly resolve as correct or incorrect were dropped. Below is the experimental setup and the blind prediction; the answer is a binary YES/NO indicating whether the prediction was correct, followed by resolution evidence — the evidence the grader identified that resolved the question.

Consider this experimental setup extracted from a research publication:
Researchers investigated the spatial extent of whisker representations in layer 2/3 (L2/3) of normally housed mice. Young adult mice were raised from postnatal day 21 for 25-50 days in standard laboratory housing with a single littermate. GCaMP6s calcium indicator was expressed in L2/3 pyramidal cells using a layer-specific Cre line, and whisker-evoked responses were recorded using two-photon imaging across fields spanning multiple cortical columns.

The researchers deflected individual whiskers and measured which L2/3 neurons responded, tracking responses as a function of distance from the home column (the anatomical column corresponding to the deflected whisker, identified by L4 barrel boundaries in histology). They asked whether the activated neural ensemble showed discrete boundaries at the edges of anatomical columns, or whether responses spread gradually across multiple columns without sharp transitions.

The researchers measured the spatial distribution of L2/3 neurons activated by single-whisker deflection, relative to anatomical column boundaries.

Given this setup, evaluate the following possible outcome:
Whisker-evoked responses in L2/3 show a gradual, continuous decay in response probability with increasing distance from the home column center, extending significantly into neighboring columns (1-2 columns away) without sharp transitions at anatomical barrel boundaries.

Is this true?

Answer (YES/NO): YES